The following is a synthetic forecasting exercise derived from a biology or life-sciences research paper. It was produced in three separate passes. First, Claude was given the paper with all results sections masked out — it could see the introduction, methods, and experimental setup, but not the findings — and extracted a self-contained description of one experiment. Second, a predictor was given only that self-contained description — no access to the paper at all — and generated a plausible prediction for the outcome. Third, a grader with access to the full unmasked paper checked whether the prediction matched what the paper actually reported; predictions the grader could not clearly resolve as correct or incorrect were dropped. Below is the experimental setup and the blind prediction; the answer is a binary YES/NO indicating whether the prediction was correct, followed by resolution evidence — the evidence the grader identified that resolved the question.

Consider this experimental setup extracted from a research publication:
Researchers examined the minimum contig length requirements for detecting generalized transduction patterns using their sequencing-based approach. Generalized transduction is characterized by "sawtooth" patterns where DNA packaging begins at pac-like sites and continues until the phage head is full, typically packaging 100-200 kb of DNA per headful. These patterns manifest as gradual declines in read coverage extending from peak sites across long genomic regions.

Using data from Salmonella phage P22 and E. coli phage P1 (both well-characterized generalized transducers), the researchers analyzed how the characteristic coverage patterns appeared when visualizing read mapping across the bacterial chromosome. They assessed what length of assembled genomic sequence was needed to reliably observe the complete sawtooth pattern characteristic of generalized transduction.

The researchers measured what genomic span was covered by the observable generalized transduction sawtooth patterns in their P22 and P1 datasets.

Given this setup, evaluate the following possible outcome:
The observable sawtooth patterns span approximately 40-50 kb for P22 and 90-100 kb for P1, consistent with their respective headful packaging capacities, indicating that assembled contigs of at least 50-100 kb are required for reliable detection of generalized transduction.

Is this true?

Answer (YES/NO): NO